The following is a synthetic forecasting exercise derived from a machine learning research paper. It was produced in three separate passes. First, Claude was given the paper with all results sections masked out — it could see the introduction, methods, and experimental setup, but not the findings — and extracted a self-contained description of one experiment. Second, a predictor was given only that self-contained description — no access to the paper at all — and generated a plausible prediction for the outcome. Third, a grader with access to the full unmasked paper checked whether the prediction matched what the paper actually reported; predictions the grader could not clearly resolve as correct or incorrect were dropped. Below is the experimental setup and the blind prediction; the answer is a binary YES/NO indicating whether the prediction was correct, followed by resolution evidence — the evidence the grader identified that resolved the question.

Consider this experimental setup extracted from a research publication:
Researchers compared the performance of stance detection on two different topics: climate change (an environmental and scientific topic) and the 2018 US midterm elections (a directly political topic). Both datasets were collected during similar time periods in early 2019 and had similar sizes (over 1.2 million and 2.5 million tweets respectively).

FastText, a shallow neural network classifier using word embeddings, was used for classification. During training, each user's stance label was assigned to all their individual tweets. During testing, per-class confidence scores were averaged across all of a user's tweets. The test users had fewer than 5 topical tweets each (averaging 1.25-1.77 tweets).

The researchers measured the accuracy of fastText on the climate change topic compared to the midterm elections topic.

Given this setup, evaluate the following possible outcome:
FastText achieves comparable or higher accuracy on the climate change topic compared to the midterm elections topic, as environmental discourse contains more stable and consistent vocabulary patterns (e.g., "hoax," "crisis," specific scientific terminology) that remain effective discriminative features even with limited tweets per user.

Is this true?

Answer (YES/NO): NO